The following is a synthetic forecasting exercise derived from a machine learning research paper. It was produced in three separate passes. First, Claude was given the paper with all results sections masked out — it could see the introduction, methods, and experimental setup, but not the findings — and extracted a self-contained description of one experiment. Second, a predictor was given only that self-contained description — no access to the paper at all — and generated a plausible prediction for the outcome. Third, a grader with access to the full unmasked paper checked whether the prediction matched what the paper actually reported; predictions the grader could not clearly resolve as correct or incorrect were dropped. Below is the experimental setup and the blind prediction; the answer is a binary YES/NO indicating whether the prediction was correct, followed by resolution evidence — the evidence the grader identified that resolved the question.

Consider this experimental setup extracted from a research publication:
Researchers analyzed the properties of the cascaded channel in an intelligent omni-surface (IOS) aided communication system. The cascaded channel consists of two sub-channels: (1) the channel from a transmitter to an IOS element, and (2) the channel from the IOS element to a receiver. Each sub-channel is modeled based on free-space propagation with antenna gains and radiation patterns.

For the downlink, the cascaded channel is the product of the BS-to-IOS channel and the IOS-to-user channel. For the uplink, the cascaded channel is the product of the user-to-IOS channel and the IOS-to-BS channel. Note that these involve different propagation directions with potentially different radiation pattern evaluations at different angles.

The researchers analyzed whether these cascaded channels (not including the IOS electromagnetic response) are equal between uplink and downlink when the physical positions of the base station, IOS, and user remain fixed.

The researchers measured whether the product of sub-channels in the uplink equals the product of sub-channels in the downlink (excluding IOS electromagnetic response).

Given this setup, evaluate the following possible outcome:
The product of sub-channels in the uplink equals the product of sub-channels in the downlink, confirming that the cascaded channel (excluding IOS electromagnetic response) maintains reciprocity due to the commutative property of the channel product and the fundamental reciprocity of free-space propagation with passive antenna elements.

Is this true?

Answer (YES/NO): YES